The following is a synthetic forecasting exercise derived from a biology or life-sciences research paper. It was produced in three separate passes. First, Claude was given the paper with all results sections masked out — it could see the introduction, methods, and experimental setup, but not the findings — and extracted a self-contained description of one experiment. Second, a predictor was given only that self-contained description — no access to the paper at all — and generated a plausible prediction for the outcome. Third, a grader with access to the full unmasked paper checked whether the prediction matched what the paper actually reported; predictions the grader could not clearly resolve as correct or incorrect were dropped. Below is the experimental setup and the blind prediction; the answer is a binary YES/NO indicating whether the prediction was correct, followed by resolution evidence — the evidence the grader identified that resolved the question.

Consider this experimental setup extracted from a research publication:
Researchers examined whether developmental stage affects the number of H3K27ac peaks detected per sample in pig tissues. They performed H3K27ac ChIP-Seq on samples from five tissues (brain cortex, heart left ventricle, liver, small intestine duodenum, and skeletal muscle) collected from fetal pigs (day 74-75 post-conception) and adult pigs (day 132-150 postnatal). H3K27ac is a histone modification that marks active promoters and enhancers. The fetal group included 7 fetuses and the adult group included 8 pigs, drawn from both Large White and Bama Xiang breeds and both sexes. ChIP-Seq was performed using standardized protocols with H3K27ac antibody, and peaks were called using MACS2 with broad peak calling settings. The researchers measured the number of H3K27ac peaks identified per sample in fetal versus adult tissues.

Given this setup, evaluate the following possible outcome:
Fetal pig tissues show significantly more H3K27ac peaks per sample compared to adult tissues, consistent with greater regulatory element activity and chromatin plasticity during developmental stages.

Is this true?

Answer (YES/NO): NO